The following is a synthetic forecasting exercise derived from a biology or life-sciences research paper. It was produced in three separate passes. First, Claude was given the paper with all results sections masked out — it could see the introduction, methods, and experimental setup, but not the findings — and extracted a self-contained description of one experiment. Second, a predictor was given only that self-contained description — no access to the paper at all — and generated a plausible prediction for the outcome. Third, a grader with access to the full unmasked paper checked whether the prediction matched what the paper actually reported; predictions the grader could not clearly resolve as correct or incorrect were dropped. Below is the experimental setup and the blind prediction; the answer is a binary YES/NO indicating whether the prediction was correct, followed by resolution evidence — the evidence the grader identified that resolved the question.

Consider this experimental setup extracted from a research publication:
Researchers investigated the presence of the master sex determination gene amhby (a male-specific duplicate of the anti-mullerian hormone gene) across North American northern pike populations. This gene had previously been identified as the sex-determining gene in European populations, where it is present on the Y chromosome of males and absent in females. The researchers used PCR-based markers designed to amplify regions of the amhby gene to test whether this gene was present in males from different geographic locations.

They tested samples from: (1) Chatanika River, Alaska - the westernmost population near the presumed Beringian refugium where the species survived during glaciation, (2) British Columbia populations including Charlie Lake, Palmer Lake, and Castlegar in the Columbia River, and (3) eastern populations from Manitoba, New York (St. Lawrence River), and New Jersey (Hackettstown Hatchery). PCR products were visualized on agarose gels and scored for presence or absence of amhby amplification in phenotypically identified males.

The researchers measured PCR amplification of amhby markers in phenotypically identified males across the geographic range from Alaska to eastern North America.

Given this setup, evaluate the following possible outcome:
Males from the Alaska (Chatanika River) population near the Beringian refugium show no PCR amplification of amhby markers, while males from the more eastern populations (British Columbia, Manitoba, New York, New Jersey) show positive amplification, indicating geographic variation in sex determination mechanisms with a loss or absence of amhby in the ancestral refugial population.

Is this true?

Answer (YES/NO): NO